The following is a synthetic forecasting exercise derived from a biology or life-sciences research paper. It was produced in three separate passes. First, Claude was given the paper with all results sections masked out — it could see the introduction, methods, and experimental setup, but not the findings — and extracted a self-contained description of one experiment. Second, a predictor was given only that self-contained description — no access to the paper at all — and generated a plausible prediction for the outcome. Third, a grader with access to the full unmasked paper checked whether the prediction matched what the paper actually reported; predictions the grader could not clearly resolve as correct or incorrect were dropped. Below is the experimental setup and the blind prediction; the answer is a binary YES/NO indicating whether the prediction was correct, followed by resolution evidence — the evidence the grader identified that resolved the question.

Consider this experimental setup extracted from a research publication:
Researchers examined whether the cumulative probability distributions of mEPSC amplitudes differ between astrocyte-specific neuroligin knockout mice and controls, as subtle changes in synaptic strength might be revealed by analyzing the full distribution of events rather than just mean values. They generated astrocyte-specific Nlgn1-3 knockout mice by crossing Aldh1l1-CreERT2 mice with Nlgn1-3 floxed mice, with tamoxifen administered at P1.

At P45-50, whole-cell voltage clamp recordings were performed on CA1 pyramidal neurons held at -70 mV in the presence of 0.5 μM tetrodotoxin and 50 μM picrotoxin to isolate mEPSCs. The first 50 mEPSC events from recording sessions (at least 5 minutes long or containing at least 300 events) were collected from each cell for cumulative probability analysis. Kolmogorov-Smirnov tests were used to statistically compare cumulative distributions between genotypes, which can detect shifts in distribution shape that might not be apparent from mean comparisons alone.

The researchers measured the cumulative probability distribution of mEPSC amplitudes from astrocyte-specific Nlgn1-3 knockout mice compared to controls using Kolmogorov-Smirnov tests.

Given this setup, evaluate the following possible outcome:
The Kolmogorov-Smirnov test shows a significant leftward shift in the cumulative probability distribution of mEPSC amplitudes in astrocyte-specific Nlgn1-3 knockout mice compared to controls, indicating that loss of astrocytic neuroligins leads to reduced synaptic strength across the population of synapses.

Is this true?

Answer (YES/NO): NO